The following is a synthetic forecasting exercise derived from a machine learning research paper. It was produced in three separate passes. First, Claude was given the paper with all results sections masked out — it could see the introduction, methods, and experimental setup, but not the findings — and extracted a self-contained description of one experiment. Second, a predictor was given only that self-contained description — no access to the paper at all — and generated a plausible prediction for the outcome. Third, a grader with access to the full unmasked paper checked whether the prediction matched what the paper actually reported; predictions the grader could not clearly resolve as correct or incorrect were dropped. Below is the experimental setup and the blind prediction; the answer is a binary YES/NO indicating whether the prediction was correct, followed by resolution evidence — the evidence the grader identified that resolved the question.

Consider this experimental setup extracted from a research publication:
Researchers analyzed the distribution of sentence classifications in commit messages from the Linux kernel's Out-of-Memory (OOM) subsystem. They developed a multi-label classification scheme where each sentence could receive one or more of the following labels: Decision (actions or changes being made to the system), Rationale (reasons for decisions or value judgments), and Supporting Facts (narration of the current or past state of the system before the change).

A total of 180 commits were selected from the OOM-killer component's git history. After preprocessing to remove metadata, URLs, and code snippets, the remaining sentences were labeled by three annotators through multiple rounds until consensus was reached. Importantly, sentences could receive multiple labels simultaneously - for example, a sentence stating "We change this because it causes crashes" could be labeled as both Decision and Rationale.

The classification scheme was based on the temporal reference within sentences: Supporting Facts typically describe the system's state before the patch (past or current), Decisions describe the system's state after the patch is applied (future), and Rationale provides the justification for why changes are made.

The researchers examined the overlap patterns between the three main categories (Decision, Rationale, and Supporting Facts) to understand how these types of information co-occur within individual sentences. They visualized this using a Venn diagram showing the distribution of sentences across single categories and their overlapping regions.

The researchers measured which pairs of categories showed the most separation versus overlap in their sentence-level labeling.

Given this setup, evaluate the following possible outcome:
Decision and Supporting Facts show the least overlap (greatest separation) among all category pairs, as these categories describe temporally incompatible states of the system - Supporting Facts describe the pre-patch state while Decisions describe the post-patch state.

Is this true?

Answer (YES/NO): YES